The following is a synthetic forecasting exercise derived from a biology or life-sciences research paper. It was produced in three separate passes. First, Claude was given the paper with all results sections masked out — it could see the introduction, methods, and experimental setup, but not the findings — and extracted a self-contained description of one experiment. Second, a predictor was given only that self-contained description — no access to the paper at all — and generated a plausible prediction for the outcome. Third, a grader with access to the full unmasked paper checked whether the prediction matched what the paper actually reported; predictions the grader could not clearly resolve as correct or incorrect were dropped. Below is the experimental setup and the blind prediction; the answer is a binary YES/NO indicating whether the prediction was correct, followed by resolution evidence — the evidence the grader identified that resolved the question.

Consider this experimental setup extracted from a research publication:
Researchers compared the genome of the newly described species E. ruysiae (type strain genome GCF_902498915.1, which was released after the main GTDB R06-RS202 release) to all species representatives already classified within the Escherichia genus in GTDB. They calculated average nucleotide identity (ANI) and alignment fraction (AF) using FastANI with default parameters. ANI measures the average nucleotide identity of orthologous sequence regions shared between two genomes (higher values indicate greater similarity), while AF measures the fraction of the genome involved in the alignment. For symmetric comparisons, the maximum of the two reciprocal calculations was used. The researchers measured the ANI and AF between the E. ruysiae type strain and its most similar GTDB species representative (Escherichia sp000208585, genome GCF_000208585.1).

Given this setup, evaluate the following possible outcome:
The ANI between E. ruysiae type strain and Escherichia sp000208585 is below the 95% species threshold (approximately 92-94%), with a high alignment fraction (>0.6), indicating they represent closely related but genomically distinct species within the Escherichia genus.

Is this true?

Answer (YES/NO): NO